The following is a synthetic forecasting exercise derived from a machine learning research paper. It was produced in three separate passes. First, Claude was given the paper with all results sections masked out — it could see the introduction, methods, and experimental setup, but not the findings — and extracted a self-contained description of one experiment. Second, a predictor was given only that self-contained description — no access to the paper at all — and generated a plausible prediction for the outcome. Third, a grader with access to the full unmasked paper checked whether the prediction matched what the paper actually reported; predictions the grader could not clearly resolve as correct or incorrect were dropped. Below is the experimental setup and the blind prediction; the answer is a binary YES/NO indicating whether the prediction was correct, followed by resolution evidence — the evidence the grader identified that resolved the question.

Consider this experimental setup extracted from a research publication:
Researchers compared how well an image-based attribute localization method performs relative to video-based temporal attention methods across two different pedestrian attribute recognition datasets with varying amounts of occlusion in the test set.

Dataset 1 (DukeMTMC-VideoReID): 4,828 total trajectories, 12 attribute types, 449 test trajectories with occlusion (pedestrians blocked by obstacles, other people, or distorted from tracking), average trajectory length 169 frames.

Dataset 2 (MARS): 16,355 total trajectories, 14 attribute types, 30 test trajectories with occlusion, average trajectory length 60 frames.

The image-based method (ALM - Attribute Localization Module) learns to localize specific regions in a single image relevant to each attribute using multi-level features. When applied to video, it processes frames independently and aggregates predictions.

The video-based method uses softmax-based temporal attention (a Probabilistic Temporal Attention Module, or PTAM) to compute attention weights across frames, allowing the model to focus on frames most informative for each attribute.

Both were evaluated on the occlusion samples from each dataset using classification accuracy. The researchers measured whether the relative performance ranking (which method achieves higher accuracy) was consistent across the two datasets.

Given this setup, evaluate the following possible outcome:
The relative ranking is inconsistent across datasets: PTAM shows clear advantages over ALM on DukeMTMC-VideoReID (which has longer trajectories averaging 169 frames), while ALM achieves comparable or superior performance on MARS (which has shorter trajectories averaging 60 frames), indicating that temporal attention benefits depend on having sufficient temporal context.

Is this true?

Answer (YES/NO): YES